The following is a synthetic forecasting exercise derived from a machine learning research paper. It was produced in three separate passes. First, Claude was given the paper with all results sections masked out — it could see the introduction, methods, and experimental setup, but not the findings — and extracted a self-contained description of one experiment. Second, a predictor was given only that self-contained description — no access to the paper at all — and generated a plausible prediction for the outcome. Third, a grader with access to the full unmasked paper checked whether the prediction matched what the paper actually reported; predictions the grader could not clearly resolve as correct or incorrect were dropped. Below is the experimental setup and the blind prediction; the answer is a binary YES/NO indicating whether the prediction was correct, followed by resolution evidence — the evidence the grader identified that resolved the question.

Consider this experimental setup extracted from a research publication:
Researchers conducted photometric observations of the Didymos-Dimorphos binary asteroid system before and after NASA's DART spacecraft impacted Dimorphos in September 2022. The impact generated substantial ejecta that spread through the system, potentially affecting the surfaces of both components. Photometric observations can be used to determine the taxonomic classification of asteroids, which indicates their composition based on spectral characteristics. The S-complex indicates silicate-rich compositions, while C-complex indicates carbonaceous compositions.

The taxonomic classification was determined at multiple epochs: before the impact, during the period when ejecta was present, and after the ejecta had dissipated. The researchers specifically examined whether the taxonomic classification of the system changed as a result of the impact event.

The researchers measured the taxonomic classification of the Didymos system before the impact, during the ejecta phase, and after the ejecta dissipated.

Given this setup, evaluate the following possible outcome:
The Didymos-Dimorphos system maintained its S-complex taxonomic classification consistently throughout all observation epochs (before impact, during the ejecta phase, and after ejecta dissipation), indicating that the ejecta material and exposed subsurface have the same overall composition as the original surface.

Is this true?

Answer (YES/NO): NO